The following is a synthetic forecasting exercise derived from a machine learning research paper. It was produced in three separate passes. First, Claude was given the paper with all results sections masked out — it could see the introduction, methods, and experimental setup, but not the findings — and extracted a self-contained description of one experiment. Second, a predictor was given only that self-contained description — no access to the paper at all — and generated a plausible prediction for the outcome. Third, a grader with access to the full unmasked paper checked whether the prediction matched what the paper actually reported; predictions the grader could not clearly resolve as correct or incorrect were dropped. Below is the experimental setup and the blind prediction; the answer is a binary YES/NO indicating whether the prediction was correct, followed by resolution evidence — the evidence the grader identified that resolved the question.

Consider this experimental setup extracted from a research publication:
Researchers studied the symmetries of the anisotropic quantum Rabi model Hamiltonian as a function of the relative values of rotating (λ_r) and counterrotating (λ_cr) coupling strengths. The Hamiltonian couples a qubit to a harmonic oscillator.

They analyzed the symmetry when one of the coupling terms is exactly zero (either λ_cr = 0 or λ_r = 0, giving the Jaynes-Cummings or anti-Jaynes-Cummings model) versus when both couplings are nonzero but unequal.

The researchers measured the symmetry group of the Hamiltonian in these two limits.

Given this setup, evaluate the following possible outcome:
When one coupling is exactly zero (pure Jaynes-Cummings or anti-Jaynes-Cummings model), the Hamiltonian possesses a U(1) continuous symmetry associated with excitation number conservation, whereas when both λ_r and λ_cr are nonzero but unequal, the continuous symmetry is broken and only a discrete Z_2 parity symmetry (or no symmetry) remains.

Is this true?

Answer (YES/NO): YES